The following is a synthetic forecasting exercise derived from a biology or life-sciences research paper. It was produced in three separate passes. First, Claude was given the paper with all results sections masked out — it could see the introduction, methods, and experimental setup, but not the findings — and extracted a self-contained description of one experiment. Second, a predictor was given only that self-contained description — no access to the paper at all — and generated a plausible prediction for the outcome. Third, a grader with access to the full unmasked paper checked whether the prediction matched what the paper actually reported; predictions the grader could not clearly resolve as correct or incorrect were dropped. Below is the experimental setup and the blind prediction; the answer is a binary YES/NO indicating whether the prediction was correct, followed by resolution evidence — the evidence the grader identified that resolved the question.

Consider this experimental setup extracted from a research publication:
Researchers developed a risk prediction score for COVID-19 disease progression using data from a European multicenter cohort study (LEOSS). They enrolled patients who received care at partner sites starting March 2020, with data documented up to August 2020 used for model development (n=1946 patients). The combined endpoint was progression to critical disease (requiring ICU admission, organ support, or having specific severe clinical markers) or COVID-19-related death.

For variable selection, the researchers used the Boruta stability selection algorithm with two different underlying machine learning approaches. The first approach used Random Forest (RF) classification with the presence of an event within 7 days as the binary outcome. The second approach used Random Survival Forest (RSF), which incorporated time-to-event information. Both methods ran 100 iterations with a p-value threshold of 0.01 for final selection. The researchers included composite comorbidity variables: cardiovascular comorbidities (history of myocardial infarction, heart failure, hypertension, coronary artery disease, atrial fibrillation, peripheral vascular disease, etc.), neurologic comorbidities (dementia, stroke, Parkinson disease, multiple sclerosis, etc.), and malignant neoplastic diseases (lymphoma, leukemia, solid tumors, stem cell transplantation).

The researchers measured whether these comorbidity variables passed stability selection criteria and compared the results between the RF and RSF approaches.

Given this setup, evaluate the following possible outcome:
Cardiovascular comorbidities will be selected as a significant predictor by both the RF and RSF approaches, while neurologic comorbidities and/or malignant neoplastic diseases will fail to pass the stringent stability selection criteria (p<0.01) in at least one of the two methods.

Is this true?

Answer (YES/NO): NO